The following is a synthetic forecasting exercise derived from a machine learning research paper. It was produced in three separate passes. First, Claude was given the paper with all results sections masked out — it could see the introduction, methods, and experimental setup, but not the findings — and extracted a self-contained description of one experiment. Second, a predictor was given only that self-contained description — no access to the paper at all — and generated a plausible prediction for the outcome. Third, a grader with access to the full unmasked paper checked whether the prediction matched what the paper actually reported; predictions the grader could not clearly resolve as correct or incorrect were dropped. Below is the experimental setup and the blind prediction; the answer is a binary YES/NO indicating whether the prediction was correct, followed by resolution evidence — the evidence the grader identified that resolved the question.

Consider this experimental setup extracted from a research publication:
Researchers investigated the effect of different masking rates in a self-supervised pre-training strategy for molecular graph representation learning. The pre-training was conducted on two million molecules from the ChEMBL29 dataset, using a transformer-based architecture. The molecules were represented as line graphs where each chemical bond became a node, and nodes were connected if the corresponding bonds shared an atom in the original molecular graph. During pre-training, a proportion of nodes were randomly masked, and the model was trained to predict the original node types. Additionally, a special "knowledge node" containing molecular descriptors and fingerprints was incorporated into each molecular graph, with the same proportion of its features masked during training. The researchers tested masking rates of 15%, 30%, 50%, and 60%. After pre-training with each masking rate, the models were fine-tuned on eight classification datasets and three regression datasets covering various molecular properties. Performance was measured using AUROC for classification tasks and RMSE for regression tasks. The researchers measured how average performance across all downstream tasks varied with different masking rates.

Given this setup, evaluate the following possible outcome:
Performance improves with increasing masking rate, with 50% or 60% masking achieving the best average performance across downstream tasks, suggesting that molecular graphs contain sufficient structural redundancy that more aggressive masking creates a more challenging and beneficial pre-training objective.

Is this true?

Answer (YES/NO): NO